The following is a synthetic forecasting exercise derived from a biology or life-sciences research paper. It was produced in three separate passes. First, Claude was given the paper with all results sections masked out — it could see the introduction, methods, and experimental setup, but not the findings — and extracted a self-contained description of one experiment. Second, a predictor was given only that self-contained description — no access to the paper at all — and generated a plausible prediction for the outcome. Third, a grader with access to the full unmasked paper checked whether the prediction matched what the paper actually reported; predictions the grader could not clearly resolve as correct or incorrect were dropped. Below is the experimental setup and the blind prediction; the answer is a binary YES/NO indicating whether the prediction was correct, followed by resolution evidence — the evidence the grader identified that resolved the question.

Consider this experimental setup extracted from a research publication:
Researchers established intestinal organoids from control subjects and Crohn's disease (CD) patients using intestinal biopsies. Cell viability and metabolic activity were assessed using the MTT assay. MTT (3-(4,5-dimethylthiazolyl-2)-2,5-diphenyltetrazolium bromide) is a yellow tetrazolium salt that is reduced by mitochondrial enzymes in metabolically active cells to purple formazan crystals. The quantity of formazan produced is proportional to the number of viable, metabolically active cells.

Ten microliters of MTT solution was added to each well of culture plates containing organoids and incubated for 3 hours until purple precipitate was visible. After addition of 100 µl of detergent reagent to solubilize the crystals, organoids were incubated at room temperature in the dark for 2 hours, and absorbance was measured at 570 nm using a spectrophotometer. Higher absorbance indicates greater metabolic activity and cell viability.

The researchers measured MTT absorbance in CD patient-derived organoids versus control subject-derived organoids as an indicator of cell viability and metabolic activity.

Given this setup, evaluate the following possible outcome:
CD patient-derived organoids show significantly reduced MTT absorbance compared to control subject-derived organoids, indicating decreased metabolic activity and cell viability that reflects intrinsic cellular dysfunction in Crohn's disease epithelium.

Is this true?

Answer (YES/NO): NO